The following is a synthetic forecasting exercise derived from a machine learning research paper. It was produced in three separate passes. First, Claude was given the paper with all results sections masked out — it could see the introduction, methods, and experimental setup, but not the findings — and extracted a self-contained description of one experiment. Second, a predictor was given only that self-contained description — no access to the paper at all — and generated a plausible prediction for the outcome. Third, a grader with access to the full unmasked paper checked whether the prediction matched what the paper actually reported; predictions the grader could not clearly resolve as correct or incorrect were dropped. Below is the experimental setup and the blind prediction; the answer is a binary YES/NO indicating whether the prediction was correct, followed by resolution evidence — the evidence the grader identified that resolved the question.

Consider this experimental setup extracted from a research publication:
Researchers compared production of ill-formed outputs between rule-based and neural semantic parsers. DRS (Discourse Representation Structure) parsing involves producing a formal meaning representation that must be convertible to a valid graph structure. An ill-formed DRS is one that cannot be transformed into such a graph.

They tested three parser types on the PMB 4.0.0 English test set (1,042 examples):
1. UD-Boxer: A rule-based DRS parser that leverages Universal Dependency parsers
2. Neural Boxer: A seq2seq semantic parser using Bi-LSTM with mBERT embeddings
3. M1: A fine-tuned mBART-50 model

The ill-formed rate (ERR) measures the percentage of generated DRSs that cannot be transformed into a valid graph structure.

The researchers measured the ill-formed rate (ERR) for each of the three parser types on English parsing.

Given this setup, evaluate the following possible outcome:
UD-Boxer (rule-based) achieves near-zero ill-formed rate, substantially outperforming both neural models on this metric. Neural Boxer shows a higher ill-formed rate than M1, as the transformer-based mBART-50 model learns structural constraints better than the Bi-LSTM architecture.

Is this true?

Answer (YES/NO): YES